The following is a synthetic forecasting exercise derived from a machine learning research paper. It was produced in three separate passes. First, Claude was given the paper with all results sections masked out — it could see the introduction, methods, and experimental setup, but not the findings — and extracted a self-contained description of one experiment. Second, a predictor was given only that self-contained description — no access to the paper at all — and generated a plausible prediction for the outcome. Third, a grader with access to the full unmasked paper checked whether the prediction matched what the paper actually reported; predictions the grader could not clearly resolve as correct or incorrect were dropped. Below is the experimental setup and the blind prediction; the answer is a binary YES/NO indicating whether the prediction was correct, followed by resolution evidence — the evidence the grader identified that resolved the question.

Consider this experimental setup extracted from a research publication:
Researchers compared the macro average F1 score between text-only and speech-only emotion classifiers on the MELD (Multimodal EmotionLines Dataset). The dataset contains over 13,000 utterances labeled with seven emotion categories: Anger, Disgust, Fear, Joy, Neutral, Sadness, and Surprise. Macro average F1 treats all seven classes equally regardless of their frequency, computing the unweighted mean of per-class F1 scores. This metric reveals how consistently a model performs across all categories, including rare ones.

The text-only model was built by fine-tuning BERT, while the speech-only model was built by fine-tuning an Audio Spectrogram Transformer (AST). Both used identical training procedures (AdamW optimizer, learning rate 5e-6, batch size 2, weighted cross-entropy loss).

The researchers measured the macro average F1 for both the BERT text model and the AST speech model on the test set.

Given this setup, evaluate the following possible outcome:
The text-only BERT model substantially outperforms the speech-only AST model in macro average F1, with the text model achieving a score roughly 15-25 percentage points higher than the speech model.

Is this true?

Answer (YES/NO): YES